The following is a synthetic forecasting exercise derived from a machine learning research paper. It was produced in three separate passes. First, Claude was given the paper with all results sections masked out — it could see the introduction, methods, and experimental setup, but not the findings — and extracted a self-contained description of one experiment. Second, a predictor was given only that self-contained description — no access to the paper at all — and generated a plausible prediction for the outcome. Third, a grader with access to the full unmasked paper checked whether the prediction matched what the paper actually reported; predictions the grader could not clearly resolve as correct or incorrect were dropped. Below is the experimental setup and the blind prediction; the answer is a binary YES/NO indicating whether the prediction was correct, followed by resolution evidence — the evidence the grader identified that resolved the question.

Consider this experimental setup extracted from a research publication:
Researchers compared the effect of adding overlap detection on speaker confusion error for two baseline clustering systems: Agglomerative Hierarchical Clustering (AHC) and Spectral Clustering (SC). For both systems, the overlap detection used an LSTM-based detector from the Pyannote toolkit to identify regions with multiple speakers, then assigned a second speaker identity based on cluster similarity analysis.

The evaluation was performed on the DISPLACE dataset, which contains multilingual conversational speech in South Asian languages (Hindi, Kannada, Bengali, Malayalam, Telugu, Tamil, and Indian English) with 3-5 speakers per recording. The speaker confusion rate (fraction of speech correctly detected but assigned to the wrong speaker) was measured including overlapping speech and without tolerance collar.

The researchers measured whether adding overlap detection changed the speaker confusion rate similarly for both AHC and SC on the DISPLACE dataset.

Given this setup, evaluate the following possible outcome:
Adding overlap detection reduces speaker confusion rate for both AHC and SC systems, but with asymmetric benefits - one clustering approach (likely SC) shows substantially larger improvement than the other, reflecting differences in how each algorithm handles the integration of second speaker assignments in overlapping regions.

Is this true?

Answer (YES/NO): NO